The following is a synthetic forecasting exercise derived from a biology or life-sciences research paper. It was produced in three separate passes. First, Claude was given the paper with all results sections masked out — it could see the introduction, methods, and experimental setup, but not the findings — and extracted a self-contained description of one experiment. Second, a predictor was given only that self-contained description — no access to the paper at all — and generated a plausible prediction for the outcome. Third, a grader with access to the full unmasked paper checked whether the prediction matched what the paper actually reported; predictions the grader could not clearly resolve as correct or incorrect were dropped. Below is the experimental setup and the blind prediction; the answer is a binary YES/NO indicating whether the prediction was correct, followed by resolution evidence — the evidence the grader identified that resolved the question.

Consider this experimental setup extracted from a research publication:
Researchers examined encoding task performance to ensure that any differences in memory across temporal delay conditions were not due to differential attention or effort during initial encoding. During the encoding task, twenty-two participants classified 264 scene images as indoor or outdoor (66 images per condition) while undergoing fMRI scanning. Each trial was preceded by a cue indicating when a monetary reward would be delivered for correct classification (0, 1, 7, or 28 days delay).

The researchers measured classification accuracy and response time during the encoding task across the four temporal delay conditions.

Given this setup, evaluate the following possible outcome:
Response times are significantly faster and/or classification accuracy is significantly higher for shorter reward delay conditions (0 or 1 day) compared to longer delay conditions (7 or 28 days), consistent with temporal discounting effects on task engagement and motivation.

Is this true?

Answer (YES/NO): NO